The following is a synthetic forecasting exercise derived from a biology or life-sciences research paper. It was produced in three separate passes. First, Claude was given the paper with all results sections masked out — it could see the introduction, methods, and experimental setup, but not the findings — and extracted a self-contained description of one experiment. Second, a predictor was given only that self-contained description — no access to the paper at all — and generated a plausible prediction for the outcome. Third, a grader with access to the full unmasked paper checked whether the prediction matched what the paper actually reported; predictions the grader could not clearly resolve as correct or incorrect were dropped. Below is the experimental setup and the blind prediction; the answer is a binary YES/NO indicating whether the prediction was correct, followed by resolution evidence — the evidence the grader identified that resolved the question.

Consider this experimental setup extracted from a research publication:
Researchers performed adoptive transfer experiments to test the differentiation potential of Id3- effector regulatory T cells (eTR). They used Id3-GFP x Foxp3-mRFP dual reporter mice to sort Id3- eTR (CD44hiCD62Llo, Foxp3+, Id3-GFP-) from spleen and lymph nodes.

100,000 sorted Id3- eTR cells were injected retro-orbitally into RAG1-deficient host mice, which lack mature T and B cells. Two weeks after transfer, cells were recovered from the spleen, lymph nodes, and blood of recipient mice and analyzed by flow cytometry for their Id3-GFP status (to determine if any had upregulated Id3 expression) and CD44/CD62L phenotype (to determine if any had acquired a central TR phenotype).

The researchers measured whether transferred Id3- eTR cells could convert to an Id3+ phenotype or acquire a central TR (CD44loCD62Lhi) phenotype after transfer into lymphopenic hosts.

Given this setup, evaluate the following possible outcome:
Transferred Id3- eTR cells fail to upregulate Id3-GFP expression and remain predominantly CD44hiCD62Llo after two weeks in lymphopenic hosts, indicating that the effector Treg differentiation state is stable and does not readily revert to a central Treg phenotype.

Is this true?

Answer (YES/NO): YES